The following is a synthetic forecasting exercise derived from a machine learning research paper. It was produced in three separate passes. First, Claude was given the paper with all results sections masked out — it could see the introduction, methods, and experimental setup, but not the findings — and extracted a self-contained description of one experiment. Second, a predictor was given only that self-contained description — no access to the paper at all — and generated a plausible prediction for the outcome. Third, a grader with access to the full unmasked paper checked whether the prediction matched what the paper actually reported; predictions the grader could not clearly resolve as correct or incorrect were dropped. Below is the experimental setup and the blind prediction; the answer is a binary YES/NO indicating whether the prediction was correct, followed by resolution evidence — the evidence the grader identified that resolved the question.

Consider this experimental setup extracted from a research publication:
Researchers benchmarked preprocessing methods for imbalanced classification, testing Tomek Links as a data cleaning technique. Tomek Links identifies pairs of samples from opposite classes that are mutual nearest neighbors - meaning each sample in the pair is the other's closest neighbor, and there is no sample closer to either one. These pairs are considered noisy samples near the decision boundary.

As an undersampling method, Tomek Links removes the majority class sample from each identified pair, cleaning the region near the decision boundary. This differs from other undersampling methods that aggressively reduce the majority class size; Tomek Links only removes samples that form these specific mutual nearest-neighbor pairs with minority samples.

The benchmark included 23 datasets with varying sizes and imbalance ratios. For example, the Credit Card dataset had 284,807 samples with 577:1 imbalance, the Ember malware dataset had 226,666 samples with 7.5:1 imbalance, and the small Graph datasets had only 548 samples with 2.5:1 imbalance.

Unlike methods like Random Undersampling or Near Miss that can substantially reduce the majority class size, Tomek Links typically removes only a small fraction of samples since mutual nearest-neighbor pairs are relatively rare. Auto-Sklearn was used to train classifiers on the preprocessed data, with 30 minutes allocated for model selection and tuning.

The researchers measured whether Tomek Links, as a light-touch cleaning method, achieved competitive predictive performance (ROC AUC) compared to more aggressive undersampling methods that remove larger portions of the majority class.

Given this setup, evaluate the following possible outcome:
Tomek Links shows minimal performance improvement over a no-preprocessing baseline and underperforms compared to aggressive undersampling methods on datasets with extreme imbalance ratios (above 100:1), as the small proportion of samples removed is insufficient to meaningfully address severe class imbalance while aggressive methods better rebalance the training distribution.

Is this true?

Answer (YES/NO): NO